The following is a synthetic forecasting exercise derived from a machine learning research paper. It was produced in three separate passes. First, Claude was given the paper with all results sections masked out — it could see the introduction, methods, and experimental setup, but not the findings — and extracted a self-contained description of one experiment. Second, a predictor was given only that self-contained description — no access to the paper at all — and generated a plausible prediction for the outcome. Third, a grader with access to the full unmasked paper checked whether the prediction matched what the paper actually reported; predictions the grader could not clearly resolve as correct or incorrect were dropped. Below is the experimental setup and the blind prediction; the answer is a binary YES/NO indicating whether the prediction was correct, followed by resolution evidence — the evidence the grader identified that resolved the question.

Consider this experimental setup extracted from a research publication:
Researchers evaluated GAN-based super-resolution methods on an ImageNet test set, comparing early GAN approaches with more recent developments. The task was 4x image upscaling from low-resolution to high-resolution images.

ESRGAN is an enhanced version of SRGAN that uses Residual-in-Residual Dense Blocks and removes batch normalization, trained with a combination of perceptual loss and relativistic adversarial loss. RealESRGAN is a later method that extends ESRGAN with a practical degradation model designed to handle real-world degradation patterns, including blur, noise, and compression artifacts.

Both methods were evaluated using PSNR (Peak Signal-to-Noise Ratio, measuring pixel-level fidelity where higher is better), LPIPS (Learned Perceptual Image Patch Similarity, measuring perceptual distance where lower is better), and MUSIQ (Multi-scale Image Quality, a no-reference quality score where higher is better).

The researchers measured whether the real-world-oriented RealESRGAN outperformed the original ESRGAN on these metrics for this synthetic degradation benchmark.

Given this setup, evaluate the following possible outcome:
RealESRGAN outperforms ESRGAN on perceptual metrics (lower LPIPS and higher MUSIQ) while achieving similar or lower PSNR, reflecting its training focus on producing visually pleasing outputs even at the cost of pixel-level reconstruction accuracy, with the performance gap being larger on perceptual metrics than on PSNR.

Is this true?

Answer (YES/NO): NO